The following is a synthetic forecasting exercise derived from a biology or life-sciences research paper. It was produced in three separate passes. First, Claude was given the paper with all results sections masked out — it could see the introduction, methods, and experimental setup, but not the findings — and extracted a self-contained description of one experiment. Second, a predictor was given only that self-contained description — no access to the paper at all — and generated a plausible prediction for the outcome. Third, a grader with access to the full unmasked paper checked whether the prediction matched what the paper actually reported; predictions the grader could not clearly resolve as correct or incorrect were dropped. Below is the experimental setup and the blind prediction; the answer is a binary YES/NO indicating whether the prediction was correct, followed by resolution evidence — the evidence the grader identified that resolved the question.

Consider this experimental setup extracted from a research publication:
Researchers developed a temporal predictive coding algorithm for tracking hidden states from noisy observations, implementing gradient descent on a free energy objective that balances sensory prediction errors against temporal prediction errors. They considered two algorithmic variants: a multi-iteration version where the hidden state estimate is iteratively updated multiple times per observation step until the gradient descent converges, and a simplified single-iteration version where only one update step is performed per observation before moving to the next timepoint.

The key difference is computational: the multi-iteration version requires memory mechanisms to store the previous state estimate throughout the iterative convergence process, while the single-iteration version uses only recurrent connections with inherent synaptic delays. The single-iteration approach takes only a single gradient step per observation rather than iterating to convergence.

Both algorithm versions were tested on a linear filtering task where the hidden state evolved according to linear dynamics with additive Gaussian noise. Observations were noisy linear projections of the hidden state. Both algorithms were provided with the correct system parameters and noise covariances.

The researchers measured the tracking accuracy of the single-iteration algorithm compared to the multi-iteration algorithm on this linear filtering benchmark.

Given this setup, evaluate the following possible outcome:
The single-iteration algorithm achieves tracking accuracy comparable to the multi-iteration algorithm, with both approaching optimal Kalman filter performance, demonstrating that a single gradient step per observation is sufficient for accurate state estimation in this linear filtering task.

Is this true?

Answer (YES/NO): NO